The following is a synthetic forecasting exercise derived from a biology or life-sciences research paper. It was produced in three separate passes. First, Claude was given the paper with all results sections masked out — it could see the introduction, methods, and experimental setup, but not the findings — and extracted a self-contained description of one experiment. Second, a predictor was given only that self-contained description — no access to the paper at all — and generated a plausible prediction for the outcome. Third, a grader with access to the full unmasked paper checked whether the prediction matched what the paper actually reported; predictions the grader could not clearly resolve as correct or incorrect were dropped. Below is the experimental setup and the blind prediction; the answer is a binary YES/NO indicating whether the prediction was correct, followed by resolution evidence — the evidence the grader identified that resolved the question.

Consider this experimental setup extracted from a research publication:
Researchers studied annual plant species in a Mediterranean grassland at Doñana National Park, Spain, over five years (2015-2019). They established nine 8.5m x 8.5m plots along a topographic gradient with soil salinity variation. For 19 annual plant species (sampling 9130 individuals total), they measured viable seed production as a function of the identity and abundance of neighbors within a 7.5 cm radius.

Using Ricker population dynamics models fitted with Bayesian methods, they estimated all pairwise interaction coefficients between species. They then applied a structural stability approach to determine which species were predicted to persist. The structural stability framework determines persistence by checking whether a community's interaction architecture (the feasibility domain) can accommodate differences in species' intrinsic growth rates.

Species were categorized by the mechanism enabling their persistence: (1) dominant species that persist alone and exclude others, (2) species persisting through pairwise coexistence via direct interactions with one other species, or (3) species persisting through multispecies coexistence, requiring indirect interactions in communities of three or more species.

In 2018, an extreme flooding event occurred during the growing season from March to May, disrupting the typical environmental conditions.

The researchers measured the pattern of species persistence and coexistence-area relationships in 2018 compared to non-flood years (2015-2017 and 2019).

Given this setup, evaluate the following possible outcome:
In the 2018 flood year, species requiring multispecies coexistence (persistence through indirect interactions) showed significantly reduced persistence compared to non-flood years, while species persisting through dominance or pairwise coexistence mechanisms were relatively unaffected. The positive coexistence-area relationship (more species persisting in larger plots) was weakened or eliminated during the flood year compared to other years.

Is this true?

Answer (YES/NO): NO